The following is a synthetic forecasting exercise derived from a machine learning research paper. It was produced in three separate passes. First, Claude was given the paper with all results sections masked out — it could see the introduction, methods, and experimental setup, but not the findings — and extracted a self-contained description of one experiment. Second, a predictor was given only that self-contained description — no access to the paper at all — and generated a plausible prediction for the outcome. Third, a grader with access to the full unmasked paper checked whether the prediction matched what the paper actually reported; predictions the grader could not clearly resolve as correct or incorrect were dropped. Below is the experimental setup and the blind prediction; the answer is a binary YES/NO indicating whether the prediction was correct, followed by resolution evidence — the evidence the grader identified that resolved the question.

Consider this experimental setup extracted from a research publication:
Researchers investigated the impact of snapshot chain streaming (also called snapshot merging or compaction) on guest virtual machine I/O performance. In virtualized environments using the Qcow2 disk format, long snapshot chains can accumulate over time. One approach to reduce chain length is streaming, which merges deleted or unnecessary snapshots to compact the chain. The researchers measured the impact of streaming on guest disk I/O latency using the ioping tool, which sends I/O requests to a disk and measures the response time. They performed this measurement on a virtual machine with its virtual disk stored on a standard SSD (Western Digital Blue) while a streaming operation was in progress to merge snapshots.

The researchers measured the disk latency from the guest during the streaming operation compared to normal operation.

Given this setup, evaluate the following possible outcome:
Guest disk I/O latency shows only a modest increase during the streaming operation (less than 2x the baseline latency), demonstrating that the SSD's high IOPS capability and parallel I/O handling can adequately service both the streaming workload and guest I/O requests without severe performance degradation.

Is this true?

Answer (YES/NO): NO